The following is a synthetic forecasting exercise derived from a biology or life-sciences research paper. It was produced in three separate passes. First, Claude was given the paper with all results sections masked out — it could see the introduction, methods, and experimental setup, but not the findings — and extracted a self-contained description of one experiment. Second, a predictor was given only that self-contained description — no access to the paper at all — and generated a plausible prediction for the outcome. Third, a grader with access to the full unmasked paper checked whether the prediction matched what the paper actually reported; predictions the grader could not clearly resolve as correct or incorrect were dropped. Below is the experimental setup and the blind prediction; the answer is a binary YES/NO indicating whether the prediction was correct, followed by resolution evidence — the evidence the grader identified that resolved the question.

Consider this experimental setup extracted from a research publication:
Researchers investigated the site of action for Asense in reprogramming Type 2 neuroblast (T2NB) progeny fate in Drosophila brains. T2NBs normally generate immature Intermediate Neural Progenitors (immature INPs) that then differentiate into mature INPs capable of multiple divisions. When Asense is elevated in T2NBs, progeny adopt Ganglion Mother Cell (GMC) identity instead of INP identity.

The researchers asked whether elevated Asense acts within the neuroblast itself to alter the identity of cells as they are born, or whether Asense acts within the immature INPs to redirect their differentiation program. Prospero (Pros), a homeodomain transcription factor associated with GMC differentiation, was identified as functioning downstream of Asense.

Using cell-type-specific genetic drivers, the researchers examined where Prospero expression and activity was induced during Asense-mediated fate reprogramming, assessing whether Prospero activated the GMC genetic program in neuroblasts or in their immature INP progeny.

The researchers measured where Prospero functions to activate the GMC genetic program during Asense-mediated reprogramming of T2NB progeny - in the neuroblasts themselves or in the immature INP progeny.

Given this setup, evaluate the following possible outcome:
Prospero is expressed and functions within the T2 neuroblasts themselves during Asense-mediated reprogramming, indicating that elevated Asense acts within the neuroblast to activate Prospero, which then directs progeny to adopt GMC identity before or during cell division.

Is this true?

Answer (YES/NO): NO